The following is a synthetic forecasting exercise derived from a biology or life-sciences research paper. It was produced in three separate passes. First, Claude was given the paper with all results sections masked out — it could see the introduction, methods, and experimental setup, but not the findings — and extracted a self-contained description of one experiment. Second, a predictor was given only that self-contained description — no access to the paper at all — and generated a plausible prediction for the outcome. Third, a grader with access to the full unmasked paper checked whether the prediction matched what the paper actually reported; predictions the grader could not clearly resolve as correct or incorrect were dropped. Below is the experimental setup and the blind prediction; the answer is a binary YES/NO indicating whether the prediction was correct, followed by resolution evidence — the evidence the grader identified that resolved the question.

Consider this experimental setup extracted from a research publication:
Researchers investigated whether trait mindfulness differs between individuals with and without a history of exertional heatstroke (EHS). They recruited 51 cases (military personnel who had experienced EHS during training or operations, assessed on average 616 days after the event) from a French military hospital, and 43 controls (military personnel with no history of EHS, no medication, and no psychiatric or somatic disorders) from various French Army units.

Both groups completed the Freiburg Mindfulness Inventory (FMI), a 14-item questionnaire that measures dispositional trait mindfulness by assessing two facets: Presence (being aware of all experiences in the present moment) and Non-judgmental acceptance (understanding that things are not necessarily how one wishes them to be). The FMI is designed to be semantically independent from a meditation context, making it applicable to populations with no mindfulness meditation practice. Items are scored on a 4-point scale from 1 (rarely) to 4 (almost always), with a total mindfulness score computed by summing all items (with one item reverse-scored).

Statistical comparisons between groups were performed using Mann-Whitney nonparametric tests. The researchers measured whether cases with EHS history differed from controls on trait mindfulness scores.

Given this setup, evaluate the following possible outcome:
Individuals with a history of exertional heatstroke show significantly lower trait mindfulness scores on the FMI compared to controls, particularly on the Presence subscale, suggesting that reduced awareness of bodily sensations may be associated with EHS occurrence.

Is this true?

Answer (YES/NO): NO